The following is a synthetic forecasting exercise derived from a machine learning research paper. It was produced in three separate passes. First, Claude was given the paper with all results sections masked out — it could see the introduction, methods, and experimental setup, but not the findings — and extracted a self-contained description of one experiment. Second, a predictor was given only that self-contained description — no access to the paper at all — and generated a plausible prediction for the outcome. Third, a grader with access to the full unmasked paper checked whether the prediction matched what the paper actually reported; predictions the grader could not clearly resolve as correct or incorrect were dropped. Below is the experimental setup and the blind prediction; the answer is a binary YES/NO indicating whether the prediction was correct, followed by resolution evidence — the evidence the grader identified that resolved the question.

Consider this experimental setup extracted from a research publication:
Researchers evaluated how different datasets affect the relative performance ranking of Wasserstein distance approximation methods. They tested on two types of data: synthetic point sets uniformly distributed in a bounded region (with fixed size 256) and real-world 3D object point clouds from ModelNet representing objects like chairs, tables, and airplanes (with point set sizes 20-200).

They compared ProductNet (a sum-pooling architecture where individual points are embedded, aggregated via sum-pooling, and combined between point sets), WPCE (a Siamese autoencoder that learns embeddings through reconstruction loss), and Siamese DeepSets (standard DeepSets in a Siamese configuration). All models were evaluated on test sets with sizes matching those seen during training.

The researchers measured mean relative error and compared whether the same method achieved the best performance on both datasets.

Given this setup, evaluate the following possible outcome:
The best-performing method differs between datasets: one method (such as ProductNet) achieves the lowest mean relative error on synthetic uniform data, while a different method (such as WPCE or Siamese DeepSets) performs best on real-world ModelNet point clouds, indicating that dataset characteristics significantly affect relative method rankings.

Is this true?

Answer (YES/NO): YES